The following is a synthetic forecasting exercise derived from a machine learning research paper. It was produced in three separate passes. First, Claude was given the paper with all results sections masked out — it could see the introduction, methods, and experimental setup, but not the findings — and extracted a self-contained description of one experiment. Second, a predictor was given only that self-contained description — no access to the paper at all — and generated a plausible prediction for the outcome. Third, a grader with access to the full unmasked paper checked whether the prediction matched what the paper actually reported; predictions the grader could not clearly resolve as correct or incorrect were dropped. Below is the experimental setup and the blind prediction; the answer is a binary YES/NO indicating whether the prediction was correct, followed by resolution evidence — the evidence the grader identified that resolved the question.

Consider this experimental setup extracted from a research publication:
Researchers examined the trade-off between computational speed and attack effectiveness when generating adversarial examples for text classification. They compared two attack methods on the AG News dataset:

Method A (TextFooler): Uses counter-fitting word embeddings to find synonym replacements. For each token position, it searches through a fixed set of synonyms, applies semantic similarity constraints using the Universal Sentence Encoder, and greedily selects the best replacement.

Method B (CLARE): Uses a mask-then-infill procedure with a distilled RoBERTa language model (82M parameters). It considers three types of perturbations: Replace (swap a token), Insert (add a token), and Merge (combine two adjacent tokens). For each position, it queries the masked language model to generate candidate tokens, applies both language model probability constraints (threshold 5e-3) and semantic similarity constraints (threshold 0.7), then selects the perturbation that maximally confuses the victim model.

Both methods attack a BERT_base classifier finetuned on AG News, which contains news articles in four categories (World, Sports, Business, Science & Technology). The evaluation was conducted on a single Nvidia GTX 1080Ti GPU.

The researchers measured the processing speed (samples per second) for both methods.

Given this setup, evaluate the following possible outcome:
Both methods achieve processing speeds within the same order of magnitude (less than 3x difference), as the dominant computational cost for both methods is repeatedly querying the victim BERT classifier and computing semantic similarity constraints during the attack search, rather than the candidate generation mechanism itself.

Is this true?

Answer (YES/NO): NO